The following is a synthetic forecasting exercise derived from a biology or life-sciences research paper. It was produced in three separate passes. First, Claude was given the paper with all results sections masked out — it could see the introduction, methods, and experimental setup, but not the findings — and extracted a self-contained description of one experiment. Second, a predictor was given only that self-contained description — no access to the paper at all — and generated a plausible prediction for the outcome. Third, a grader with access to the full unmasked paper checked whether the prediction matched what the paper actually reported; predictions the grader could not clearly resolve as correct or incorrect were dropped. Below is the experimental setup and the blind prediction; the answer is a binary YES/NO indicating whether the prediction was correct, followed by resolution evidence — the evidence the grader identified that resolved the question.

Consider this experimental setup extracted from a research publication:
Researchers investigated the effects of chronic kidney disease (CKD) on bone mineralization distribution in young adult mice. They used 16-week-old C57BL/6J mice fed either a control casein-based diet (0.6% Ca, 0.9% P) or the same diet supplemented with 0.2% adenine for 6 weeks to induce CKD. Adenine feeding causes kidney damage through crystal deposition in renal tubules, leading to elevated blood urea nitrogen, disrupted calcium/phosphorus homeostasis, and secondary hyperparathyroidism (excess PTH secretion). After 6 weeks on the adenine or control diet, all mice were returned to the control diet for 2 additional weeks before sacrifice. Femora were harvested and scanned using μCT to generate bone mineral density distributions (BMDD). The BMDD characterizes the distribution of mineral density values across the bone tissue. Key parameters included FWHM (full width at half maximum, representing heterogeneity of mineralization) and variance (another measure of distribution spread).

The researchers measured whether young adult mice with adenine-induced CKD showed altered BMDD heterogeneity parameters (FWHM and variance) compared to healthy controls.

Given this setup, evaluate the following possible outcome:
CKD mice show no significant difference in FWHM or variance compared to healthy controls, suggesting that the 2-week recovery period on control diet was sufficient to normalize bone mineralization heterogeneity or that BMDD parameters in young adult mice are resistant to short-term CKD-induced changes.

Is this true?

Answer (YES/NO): NO